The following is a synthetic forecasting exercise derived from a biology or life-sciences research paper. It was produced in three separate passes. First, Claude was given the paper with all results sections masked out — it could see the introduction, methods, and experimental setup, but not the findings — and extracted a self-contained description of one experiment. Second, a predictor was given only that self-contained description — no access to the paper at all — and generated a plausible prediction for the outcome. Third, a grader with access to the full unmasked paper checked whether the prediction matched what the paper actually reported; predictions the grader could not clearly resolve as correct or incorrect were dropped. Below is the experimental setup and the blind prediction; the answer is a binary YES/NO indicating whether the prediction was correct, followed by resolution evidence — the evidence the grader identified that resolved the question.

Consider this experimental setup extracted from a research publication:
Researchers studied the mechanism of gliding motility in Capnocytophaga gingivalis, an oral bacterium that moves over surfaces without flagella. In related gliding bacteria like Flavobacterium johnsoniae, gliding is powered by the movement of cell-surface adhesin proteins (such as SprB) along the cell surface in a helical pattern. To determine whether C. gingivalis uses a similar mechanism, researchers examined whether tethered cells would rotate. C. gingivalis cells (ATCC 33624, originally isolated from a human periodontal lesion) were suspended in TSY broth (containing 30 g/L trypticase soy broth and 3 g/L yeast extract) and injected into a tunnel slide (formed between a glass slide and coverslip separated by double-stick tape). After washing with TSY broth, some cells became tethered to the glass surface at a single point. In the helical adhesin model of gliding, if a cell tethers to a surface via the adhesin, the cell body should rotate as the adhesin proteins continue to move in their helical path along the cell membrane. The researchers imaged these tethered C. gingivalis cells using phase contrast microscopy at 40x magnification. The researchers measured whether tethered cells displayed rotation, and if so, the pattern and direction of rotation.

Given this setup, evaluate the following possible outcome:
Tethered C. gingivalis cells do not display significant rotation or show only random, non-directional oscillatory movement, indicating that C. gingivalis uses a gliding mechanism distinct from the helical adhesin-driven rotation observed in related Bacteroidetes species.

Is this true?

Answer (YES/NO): NO